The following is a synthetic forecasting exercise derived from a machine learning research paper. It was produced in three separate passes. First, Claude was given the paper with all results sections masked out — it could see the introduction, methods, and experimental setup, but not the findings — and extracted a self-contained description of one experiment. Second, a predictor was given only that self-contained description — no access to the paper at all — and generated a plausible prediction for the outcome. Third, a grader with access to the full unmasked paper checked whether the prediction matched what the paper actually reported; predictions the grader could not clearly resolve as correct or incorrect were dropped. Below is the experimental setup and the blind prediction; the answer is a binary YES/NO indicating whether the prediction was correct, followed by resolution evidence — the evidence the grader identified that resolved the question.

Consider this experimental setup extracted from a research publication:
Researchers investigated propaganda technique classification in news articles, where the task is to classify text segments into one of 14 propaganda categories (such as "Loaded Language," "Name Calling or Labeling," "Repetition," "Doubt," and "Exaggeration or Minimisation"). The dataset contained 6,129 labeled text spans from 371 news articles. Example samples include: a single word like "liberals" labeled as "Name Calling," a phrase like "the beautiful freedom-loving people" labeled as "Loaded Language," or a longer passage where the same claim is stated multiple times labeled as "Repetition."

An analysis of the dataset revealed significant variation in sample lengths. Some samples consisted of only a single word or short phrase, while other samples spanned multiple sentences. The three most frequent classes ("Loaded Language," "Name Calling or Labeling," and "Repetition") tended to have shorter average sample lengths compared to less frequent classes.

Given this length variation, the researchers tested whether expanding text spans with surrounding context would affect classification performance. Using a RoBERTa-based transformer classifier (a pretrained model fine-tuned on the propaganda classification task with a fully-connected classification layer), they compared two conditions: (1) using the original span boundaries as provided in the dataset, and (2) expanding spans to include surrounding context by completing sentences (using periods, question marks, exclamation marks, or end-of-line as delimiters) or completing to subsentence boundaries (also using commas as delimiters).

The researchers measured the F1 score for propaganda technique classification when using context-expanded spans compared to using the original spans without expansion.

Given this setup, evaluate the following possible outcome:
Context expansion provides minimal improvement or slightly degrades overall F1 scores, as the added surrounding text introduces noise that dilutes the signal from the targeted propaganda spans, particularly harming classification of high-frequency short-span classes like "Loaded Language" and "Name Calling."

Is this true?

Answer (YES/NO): NO